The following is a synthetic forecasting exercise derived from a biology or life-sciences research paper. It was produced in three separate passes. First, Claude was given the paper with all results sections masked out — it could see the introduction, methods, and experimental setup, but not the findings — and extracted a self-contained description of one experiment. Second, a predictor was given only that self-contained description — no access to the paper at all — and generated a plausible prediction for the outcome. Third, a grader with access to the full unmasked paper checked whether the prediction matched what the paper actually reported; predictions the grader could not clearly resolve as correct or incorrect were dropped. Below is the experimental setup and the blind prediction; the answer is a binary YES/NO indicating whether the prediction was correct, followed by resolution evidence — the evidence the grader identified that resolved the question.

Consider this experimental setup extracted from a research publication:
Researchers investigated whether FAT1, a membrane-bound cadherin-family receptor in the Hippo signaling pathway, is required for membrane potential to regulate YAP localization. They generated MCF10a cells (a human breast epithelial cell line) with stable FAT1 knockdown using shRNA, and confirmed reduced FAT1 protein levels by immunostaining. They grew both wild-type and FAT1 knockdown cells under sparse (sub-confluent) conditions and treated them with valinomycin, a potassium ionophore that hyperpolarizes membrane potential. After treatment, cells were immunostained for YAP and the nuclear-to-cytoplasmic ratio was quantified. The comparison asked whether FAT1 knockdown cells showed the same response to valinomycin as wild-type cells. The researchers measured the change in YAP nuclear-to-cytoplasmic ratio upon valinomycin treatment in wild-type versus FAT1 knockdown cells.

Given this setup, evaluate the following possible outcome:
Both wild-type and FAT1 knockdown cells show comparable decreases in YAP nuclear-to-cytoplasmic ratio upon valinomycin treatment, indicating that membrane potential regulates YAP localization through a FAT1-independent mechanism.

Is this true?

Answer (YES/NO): NO